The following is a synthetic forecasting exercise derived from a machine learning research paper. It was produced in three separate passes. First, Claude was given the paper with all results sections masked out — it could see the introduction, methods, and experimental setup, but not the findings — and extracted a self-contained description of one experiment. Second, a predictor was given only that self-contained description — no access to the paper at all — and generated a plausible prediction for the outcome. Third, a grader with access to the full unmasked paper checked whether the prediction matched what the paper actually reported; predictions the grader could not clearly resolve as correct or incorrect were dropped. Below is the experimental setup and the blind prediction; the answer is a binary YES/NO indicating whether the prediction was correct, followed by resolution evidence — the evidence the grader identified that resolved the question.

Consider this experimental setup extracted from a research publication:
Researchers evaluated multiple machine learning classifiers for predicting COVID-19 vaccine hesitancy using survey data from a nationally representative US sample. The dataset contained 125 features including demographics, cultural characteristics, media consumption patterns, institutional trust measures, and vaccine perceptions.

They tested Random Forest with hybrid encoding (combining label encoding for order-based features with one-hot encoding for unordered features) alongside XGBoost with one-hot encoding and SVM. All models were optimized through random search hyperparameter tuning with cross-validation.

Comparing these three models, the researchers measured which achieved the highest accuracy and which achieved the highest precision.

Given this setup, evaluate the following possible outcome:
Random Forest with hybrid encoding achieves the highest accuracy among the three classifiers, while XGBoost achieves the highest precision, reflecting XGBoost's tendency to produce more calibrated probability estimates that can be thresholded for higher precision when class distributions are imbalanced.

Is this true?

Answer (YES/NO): NO